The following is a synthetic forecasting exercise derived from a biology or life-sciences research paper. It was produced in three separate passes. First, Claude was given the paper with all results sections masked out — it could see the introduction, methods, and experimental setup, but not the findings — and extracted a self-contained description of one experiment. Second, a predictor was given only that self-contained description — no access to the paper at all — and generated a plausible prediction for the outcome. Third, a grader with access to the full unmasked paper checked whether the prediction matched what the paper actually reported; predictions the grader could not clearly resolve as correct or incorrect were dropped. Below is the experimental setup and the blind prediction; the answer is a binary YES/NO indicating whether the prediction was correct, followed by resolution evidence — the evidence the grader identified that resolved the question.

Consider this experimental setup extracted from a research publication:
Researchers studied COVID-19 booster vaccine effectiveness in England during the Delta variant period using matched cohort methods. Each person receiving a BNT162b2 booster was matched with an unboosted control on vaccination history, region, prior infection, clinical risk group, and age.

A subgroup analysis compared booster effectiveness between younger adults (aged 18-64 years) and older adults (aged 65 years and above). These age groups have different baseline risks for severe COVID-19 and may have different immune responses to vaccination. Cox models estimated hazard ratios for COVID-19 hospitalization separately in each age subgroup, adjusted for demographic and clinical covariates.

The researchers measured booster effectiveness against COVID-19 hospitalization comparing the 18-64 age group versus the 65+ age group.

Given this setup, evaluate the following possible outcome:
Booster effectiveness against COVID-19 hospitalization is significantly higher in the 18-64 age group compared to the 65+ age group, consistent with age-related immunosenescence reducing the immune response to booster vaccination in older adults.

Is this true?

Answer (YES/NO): NO